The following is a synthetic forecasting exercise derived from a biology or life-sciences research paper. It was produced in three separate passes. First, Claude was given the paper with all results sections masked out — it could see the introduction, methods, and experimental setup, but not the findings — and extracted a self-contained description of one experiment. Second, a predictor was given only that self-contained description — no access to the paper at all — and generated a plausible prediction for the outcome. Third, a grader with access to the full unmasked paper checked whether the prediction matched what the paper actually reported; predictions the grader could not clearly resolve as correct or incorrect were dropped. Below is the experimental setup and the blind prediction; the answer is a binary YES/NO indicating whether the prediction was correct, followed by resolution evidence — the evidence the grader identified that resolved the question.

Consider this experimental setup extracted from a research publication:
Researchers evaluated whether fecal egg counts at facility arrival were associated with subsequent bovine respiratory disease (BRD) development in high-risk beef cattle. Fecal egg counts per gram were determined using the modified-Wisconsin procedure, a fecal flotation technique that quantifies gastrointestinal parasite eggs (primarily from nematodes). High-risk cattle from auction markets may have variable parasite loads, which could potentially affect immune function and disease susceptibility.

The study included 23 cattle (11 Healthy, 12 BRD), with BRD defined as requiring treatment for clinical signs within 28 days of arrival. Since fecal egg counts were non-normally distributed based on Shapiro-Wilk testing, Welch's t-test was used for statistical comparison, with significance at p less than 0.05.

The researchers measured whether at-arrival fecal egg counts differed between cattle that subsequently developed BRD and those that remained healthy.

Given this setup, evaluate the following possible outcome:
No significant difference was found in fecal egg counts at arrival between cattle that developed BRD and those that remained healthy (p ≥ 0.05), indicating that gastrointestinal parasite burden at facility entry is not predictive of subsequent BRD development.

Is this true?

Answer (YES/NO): YES